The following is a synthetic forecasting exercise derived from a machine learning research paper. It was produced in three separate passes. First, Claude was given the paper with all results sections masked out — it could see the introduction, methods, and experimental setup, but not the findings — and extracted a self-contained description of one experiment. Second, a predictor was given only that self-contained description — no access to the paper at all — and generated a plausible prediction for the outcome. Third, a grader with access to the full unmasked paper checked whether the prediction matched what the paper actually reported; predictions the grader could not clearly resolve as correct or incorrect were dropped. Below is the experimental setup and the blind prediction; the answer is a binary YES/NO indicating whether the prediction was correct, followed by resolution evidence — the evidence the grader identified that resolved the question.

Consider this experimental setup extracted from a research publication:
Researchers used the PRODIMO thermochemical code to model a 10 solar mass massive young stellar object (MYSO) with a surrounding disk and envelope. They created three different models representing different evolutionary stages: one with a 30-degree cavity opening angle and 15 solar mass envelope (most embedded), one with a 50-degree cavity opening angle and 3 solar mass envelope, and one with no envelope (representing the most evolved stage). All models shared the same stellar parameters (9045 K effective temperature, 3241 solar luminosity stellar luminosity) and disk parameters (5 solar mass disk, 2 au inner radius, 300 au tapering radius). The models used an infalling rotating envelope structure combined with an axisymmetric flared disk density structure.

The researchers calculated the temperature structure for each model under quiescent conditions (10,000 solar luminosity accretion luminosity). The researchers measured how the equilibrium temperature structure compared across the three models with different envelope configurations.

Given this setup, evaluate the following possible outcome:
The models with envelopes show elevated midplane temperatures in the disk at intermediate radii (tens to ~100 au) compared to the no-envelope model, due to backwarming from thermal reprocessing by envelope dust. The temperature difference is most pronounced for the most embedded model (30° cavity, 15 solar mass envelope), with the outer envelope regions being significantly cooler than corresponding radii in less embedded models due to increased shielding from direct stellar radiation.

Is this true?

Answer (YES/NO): NO